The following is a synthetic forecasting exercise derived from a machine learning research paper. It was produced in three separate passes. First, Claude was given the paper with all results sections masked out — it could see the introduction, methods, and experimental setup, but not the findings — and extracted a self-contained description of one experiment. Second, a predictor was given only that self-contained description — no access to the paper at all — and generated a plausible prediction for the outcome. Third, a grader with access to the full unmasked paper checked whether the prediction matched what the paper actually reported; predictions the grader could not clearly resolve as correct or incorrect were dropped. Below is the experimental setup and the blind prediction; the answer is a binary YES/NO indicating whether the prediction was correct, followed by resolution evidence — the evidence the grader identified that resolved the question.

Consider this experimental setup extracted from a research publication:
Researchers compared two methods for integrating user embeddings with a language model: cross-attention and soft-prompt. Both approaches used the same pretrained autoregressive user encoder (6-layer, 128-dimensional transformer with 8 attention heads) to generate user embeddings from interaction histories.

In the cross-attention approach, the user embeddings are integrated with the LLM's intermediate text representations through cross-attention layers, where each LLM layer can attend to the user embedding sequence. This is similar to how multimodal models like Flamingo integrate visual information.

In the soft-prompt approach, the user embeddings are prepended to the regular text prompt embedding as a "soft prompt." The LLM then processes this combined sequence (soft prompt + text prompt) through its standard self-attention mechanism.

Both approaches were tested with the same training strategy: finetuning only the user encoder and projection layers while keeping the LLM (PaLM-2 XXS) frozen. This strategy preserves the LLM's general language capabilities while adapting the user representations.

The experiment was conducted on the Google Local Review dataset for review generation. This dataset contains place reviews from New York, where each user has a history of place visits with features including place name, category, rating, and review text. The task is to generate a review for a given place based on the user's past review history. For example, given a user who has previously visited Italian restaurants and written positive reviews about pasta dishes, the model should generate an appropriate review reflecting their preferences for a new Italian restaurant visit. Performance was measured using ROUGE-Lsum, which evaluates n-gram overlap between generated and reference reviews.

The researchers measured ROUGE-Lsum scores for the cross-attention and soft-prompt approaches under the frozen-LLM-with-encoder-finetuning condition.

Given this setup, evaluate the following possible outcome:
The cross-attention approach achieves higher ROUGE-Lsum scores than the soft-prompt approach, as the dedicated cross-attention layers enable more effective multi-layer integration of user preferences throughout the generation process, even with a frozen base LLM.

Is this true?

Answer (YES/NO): YES